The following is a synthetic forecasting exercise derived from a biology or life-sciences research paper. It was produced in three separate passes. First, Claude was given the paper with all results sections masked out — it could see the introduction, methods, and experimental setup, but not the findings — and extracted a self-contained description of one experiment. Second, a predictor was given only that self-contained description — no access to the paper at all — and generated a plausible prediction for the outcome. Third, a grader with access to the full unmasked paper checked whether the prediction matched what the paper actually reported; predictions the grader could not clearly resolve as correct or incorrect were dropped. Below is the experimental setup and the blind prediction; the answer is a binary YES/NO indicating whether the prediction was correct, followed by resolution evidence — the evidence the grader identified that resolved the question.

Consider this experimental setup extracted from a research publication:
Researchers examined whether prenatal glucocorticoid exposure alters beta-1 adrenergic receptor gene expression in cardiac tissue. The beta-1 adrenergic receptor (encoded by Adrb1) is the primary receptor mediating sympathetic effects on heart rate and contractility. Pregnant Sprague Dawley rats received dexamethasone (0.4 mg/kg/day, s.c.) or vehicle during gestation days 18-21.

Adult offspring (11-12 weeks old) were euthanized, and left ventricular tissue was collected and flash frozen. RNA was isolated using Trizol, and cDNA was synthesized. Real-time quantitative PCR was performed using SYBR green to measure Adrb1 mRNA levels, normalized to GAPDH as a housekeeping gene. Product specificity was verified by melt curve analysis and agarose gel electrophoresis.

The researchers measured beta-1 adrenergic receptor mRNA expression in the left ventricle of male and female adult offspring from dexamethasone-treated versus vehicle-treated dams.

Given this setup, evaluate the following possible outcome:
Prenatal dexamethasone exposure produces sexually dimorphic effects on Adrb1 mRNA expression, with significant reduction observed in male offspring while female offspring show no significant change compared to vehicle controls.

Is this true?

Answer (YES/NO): NO